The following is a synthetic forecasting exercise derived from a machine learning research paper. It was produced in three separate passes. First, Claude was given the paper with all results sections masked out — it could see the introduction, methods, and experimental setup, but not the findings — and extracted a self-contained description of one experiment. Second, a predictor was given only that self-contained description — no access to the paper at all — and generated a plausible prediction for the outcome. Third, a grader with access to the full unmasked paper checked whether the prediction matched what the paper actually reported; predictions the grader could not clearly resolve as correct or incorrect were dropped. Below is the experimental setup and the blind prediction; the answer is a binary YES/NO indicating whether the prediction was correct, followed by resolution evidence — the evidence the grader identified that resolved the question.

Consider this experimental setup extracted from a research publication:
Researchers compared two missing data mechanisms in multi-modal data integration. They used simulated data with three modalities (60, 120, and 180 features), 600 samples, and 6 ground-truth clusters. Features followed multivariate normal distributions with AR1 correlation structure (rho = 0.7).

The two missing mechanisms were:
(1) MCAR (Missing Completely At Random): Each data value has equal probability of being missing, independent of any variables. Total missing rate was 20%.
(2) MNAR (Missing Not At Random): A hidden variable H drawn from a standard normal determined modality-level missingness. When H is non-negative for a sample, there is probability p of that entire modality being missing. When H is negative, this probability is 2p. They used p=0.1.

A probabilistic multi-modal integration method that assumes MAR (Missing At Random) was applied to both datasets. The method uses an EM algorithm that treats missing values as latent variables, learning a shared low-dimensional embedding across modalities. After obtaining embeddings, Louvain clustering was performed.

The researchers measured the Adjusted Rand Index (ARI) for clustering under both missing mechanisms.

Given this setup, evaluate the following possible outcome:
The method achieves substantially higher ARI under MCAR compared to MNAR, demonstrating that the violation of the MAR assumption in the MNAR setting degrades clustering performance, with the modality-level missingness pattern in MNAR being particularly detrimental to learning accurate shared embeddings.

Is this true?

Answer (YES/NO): YES